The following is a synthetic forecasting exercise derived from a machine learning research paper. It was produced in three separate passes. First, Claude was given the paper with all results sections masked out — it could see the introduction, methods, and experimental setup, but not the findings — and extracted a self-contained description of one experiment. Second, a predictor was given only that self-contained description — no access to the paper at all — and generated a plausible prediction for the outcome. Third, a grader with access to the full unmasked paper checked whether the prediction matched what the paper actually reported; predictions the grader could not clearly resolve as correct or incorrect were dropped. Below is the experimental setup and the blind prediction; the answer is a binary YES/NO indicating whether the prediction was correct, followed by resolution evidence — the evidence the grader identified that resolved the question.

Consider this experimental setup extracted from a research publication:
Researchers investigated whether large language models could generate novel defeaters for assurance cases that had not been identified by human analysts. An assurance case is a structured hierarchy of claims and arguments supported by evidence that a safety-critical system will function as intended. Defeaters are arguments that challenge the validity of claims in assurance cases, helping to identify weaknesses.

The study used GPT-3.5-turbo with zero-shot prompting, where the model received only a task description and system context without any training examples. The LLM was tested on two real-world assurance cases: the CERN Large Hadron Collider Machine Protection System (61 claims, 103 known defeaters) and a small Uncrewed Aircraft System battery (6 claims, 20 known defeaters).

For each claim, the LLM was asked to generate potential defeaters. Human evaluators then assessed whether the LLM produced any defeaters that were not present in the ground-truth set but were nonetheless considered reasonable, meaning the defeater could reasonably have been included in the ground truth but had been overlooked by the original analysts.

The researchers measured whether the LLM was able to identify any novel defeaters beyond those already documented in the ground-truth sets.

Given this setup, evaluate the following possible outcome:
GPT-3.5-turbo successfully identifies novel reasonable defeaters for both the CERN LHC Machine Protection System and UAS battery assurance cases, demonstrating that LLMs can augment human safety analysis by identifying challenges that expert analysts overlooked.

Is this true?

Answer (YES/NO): NO